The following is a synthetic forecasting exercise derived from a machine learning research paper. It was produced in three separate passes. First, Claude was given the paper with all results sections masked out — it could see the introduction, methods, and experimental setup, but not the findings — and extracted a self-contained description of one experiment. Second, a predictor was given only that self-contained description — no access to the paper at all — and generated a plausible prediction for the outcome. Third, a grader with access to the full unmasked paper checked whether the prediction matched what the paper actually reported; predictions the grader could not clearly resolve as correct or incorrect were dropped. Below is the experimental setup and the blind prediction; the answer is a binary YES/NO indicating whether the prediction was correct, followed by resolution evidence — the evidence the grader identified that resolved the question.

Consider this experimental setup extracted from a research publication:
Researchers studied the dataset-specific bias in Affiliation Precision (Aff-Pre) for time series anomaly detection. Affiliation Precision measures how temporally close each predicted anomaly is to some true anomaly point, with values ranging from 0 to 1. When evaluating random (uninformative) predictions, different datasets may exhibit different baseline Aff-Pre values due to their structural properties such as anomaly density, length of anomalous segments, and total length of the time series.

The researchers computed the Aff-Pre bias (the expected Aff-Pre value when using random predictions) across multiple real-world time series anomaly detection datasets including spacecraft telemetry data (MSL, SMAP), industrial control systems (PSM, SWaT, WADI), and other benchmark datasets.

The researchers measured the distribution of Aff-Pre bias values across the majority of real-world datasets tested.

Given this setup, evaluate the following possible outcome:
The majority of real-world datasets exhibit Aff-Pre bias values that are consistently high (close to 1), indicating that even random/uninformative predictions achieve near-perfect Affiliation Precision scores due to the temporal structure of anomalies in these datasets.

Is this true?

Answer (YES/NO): NO